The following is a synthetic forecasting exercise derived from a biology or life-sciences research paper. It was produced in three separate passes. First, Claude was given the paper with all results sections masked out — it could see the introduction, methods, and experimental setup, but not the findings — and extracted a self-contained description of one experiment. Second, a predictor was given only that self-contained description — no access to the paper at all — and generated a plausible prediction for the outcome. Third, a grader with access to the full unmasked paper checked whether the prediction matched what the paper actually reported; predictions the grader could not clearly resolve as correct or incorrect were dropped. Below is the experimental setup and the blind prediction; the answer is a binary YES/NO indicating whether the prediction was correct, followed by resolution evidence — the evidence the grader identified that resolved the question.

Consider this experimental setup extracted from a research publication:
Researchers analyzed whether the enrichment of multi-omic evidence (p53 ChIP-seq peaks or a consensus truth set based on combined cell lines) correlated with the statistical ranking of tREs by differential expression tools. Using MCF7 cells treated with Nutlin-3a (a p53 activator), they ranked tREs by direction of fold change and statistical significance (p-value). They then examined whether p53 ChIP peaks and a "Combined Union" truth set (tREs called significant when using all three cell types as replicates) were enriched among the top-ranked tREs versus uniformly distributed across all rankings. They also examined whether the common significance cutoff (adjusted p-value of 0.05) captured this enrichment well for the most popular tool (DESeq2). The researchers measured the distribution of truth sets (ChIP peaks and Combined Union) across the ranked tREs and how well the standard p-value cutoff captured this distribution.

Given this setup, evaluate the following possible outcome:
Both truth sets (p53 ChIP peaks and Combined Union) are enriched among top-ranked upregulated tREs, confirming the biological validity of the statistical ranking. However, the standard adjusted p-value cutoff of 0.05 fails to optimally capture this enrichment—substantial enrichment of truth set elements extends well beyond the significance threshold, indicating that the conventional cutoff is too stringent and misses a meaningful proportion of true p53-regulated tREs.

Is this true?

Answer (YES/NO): YES